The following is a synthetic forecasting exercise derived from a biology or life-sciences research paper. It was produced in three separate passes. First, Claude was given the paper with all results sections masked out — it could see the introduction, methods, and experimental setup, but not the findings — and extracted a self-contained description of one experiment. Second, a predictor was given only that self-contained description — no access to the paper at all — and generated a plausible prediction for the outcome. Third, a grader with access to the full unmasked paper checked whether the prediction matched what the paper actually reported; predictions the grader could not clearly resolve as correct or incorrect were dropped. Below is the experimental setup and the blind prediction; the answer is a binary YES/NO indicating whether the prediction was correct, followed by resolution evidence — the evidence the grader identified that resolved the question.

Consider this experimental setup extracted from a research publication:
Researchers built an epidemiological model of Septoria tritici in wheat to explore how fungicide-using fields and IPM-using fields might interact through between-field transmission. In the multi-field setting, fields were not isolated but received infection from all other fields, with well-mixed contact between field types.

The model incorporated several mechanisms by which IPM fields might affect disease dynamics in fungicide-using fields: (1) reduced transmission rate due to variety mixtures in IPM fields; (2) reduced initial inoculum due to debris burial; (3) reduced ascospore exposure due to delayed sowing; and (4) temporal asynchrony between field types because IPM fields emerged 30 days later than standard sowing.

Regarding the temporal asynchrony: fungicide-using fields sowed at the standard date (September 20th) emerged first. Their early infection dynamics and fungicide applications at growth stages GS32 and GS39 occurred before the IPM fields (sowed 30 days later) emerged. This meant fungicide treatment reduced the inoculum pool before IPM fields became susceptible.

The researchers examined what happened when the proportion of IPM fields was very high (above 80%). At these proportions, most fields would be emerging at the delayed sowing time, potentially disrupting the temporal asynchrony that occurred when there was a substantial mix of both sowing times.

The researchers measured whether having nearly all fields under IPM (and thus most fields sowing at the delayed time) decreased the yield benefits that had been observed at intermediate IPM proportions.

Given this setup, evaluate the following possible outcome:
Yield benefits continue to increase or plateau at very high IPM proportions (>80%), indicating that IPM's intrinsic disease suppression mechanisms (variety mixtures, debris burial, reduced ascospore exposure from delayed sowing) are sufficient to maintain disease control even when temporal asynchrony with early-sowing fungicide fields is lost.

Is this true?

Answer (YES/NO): NO